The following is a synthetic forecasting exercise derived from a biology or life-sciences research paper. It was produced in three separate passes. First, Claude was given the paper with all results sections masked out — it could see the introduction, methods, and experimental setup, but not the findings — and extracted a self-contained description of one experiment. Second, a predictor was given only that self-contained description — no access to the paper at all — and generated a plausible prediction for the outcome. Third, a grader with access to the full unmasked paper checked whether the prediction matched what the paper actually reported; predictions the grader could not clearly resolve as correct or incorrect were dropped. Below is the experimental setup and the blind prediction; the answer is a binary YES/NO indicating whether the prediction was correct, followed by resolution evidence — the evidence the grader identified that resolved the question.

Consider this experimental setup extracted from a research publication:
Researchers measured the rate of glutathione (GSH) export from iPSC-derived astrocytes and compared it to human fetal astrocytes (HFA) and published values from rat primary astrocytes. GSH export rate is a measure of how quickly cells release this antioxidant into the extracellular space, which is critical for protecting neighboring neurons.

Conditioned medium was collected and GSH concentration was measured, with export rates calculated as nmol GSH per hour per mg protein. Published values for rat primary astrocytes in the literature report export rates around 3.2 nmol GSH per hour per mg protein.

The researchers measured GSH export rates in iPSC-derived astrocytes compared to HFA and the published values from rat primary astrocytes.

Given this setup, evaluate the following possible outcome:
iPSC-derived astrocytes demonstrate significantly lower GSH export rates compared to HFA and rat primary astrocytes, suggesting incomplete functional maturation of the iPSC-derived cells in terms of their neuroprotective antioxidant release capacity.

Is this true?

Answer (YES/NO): NO